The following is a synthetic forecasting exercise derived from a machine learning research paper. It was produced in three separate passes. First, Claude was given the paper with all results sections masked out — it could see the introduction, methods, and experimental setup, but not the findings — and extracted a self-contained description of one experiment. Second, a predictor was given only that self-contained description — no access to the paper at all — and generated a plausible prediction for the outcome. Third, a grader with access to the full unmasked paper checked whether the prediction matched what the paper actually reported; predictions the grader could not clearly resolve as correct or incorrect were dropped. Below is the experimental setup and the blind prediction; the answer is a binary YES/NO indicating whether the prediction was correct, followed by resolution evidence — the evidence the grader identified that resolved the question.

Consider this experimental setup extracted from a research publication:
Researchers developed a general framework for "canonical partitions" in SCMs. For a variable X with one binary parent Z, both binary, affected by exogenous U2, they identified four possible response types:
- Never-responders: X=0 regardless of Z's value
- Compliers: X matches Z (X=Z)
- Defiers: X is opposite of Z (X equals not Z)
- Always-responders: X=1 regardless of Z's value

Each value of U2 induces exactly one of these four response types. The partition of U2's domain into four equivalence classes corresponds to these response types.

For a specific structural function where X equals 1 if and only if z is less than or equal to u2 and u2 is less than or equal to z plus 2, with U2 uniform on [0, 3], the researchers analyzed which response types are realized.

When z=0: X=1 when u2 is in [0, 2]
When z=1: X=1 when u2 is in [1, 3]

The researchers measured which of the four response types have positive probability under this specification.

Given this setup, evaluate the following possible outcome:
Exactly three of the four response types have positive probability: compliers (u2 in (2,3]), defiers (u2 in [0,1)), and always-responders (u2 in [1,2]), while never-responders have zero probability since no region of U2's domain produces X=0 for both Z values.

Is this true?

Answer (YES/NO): YES